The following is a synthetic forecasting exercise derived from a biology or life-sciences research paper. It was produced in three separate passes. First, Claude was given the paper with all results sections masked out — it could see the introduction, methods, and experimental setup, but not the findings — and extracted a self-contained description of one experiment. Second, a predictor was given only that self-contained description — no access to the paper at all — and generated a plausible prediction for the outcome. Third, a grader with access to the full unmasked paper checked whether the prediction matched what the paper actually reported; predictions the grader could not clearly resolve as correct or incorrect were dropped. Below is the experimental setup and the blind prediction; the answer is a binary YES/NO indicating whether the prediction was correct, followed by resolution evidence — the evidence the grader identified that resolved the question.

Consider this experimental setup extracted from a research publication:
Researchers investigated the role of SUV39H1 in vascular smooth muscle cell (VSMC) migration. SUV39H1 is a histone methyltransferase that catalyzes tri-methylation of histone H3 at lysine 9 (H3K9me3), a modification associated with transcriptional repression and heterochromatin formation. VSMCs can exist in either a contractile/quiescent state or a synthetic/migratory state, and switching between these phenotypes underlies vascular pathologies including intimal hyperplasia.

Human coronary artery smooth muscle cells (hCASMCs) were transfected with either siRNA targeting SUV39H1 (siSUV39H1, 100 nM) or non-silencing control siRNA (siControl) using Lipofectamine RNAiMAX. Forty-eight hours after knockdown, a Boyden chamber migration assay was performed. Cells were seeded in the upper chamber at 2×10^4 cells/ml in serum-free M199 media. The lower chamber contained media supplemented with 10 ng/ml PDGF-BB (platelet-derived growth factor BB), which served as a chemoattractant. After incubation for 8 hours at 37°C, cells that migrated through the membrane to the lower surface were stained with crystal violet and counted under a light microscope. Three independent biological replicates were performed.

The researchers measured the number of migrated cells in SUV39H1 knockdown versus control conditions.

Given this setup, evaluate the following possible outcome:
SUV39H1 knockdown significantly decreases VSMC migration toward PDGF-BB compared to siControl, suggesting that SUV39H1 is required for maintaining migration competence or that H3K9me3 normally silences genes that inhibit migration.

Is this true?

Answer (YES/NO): YES